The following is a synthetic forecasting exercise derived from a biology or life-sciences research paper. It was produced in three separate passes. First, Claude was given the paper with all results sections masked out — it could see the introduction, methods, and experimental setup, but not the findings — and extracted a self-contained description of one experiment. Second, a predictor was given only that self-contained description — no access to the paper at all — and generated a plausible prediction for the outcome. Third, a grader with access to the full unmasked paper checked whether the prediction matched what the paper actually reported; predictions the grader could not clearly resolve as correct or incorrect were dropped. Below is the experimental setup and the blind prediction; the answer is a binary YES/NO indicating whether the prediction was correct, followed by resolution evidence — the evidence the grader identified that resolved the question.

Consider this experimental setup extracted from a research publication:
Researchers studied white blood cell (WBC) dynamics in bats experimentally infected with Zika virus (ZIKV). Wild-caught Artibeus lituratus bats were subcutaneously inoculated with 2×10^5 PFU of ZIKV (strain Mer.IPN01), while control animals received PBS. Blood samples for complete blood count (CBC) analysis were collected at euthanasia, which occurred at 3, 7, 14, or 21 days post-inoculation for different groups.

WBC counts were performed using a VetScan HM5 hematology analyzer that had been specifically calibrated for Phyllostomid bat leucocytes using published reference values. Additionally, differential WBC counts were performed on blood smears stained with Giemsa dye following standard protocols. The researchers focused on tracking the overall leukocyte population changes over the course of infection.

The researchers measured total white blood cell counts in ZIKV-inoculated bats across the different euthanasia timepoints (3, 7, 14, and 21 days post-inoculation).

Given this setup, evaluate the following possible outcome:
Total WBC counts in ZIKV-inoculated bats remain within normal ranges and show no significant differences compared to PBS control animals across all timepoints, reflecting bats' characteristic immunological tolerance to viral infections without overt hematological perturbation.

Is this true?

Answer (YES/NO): NO